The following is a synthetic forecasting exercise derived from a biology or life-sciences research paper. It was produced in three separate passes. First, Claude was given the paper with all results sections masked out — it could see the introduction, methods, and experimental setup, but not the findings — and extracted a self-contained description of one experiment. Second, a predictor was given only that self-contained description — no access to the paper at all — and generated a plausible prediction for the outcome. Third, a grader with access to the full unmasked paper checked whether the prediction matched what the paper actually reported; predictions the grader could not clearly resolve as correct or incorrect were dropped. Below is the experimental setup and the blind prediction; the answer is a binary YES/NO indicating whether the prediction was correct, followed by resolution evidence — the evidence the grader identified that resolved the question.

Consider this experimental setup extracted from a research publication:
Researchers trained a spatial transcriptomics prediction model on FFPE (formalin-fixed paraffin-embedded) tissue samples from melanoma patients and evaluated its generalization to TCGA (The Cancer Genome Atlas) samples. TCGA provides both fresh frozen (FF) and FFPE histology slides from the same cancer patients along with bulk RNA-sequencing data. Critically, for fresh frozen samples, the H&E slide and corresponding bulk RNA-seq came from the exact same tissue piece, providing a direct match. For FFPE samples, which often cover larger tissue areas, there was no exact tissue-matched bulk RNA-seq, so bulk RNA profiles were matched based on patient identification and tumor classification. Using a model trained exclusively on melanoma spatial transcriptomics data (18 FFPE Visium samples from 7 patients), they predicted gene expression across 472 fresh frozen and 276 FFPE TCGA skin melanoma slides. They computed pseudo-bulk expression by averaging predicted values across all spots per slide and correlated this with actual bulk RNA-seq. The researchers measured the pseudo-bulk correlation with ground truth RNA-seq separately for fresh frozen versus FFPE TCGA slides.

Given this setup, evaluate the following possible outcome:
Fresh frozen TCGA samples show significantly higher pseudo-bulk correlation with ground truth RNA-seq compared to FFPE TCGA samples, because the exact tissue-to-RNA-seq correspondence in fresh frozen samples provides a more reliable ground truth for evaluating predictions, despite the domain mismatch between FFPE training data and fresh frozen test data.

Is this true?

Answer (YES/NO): YES